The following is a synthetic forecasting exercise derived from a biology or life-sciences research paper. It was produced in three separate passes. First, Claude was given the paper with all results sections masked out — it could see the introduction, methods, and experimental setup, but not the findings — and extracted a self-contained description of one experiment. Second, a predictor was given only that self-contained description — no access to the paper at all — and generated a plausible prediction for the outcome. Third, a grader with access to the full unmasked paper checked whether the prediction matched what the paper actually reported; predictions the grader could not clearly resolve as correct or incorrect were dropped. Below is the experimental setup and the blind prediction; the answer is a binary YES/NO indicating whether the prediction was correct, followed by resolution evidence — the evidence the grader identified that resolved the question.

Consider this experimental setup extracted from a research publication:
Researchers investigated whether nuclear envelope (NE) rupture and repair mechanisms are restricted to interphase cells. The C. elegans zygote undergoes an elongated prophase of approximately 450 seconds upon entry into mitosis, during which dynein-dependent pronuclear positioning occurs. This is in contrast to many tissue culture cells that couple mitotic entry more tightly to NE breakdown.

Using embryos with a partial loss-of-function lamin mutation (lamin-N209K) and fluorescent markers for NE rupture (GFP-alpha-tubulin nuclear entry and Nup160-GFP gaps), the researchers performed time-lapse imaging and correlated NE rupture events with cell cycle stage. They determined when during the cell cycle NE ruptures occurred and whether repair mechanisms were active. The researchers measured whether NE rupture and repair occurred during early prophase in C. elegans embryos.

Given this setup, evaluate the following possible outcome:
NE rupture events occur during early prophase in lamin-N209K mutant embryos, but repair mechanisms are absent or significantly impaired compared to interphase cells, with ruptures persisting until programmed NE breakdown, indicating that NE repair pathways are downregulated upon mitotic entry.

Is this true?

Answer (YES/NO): NO